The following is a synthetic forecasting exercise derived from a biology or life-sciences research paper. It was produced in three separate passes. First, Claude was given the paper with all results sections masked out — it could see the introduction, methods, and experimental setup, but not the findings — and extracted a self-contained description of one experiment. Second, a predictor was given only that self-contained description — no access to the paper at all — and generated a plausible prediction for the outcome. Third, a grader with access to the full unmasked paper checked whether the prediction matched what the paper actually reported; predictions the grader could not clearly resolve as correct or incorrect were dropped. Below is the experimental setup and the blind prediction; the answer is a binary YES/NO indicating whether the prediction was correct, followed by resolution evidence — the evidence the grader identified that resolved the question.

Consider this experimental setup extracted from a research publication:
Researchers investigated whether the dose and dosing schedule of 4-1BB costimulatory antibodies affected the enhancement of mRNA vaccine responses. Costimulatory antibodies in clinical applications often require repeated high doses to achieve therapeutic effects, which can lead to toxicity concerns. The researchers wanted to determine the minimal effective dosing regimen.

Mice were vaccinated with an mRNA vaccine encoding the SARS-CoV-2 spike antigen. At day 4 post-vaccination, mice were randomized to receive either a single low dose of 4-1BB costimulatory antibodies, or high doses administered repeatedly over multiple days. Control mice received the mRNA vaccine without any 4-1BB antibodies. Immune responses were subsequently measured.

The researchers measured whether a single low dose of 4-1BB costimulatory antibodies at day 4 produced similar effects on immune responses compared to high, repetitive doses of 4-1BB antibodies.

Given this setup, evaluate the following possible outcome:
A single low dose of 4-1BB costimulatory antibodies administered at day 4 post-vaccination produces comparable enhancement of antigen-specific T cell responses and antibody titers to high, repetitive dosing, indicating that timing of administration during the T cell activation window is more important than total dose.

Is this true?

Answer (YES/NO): NO